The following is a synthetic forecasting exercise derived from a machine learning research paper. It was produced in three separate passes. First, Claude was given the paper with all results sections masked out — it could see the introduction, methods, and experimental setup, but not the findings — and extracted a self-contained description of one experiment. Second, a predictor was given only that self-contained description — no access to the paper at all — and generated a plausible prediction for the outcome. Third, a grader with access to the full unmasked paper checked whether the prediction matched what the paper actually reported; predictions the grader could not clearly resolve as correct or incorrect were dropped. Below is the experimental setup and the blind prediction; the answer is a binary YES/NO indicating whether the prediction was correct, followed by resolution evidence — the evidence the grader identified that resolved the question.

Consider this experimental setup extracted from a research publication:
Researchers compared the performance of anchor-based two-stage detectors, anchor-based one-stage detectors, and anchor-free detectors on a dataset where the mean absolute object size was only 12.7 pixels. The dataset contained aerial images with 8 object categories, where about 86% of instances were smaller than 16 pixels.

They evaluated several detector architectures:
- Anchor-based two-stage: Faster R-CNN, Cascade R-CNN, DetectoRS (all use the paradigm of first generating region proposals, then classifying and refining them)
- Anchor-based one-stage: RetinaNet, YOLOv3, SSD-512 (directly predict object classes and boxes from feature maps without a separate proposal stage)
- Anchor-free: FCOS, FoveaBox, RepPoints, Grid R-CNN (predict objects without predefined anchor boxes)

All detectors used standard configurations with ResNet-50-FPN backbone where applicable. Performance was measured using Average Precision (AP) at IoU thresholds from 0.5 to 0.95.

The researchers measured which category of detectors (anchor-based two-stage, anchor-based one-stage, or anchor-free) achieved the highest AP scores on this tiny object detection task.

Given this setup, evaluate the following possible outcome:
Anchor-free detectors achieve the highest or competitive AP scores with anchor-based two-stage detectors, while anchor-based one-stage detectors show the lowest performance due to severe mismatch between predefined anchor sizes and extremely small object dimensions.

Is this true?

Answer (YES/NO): NO